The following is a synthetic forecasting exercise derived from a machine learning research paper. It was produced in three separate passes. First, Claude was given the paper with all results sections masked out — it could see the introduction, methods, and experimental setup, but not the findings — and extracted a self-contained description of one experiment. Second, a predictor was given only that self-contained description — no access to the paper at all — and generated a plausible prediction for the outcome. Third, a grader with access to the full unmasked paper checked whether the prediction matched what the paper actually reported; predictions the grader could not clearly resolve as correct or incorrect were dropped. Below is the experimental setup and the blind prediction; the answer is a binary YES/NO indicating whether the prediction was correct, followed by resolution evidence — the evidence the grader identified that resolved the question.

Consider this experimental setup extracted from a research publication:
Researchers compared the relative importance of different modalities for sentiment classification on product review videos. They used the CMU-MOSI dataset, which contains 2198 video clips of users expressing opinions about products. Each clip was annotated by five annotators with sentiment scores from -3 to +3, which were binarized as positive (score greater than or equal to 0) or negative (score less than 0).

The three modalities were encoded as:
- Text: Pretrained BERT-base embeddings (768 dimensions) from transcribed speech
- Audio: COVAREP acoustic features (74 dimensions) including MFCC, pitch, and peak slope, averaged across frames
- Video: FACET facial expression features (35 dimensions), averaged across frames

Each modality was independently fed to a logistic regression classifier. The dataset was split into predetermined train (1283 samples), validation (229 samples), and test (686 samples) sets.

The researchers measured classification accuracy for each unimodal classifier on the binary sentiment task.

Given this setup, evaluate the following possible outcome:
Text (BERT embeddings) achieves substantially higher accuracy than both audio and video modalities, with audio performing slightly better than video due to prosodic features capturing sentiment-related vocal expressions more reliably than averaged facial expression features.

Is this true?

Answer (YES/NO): YES